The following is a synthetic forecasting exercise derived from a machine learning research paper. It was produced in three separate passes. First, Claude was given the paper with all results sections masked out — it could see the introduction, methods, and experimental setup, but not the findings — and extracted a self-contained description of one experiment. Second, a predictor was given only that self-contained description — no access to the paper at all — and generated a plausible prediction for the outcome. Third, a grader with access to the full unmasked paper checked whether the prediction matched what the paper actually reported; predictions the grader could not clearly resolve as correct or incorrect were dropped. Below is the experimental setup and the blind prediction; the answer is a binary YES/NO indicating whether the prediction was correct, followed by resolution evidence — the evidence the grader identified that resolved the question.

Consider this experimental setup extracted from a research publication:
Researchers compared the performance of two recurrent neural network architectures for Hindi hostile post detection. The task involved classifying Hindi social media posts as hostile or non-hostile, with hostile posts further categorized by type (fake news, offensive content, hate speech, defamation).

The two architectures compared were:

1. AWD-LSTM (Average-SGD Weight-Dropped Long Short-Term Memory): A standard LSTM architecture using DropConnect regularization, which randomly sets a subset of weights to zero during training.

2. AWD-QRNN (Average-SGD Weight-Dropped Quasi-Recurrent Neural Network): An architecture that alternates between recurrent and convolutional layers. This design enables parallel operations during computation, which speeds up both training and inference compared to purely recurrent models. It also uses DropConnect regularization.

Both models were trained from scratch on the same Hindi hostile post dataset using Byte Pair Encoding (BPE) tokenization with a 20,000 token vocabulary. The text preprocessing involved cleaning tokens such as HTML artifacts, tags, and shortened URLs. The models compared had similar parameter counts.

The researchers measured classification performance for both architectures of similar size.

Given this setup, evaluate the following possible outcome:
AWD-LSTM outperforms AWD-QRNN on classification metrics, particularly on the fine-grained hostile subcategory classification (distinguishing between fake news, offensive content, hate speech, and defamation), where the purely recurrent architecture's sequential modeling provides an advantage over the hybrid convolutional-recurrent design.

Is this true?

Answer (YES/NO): NO